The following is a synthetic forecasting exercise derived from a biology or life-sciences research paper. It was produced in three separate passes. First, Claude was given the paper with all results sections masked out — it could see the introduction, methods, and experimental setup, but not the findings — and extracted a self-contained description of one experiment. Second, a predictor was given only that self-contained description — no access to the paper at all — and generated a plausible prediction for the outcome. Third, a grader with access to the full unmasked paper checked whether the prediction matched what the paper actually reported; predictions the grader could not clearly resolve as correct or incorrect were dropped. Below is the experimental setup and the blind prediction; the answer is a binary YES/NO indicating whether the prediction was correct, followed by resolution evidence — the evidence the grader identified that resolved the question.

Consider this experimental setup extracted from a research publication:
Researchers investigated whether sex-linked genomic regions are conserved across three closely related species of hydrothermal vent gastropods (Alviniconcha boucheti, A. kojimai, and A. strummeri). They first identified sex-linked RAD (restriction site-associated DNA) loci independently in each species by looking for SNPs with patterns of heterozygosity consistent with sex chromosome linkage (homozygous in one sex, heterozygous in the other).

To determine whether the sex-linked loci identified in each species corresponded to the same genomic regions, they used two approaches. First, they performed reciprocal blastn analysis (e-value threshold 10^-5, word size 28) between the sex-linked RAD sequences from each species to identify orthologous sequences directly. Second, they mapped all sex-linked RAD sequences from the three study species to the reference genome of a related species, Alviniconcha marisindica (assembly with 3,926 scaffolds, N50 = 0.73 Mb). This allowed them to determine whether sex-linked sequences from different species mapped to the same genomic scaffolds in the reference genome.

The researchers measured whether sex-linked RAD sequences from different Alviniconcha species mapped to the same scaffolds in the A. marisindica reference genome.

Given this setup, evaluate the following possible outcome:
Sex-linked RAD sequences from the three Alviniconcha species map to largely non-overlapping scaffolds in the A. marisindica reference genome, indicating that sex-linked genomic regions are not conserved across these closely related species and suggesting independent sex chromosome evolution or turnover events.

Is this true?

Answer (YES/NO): NO